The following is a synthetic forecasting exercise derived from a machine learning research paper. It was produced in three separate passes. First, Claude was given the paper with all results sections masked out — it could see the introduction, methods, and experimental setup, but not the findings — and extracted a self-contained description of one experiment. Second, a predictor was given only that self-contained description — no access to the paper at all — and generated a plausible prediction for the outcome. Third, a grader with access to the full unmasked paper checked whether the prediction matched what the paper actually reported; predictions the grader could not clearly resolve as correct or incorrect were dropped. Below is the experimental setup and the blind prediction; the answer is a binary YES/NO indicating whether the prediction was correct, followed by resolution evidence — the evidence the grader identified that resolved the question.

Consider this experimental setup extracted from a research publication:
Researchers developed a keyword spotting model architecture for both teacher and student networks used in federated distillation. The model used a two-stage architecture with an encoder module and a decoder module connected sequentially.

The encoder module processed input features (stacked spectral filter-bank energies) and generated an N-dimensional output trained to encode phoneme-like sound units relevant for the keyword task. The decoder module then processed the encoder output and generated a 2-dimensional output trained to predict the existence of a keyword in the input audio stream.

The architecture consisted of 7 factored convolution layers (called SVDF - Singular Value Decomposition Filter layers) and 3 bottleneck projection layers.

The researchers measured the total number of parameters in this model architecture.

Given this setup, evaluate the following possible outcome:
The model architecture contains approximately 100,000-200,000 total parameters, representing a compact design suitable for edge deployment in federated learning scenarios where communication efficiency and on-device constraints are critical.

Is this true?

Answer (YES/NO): NO